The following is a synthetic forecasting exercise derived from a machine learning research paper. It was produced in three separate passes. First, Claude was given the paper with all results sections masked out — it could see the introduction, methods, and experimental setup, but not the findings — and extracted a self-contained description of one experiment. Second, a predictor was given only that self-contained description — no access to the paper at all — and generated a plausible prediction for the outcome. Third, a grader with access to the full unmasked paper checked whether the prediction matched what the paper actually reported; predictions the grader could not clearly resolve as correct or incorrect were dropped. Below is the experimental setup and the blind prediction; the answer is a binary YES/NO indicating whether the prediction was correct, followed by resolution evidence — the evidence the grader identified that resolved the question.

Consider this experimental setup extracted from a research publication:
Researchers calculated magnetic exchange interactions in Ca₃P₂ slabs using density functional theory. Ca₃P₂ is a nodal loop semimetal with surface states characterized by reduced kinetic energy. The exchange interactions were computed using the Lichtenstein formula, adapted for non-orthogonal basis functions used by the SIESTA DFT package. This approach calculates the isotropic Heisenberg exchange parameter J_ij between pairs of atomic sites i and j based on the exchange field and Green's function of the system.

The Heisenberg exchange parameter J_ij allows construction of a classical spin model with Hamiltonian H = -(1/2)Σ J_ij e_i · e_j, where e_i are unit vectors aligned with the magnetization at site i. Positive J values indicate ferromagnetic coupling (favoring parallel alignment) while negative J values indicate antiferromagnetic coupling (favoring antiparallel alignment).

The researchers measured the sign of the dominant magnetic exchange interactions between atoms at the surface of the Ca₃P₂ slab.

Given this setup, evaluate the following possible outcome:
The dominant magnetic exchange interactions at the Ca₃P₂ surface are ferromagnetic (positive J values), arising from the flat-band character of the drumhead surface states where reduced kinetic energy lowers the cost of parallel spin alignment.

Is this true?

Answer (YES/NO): NO